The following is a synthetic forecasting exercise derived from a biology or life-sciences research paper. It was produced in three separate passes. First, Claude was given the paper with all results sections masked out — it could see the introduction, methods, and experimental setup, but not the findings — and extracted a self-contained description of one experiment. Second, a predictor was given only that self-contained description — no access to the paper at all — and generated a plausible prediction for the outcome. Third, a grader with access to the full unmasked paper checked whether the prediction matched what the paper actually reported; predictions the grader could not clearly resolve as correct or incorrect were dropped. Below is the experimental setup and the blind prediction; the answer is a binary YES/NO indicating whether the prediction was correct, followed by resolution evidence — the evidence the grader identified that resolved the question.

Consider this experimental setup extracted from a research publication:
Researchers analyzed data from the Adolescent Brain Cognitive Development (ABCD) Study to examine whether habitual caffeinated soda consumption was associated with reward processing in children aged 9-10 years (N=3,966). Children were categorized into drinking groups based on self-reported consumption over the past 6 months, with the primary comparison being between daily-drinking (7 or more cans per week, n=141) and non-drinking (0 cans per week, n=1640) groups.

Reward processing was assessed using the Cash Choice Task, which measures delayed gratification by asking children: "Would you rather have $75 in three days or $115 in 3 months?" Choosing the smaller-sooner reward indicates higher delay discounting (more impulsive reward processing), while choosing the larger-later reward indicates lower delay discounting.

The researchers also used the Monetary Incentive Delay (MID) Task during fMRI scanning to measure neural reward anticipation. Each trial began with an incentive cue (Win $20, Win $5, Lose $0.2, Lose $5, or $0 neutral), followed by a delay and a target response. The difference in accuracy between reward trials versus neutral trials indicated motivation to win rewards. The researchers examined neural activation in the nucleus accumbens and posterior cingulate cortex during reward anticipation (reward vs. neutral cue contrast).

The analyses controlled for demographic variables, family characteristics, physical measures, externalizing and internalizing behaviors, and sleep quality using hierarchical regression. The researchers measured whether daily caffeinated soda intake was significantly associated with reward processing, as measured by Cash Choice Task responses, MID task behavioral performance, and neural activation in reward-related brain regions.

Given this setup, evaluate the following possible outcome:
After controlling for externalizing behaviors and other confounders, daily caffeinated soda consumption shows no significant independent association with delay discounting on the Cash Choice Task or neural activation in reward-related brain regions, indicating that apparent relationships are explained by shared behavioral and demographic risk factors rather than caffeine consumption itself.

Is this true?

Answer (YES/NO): NO